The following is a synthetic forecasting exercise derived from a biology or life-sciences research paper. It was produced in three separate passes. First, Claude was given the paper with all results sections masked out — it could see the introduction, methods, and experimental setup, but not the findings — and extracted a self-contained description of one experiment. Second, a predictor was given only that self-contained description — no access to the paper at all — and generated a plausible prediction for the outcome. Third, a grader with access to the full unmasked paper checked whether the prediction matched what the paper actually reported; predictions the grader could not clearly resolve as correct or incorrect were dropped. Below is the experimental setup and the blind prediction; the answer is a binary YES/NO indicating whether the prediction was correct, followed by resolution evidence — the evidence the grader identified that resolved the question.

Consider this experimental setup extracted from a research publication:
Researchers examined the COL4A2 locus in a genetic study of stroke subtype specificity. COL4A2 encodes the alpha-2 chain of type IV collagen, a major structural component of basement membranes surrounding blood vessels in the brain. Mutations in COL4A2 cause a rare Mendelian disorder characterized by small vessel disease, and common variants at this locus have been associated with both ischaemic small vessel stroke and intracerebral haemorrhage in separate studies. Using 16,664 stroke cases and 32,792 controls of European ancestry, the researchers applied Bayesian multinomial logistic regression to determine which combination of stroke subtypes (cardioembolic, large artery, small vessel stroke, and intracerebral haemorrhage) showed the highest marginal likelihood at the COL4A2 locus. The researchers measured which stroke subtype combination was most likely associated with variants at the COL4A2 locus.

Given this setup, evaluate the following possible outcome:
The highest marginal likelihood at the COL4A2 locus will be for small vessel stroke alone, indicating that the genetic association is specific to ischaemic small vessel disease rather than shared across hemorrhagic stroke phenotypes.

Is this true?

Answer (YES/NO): NO